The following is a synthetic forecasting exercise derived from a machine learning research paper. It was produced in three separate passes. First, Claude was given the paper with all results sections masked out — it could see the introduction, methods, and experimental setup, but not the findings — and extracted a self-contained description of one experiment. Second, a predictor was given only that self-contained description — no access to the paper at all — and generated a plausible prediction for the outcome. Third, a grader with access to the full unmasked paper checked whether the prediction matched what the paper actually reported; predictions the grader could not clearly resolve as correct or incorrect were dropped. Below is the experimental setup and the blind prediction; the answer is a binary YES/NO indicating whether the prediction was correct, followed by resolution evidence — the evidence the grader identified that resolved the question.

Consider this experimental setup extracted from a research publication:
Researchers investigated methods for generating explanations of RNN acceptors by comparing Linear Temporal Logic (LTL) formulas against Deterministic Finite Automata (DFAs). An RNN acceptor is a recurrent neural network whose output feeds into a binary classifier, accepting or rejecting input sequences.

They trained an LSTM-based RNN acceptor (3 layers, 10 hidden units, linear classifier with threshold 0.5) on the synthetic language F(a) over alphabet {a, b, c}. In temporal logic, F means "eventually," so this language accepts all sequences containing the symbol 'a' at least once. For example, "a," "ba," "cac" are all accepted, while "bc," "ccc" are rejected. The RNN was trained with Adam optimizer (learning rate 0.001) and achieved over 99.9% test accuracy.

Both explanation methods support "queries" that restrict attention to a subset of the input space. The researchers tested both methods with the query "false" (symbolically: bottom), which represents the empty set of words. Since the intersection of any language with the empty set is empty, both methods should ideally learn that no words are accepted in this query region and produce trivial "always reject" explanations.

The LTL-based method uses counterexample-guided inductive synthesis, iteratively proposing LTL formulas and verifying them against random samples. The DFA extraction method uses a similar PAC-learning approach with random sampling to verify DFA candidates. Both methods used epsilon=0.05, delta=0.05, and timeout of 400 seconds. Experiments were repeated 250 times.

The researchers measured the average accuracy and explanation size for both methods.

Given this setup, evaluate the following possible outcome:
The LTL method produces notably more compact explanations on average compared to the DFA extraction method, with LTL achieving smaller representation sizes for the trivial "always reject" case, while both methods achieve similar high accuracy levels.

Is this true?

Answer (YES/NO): NO